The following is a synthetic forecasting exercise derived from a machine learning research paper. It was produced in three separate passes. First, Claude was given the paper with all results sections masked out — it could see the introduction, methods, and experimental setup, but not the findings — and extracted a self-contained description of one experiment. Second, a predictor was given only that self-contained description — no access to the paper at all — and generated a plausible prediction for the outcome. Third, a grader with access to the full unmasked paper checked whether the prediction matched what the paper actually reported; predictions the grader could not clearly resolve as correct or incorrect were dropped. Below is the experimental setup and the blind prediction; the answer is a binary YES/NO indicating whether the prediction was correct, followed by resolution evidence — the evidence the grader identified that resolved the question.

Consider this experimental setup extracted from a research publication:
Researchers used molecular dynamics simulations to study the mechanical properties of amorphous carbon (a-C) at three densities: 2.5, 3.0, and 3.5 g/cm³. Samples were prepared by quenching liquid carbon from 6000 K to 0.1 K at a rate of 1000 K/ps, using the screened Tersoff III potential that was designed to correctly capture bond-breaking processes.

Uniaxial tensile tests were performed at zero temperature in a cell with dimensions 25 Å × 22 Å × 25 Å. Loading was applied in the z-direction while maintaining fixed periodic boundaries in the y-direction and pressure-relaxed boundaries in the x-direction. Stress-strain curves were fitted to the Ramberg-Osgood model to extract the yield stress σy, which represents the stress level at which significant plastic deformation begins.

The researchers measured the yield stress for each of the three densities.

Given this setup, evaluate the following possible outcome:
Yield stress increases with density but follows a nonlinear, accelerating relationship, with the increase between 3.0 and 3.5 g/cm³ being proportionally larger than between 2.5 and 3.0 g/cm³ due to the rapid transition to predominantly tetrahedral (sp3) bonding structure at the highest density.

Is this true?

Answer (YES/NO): NO